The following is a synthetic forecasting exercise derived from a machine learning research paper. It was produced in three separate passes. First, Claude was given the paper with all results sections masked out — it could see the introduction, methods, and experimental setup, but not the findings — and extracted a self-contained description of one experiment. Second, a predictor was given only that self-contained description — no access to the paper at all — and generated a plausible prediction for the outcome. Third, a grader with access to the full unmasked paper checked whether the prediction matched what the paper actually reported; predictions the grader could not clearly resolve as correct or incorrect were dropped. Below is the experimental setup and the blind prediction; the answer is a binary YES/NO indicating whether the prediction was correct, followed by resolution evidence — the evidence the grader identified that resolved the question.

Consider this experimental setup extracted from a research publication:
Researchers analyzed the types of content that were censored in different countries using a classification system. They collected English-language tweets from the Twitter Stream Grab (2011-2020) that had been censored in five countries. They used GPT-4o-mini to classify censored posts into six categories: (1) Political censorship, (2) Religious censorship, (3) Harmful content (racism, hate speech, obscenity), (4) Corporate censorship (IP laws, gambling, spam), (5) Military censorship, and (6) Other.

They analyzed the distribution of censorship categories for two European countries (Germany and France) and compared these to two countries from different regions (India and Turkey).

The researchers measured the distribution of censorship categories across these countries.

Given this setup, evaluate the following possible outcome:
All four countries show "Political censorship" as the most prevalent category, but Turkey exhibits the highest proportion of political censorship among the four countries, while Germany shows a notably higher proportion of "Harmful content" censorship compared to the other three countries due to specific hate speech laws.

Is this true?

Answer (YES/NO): NO